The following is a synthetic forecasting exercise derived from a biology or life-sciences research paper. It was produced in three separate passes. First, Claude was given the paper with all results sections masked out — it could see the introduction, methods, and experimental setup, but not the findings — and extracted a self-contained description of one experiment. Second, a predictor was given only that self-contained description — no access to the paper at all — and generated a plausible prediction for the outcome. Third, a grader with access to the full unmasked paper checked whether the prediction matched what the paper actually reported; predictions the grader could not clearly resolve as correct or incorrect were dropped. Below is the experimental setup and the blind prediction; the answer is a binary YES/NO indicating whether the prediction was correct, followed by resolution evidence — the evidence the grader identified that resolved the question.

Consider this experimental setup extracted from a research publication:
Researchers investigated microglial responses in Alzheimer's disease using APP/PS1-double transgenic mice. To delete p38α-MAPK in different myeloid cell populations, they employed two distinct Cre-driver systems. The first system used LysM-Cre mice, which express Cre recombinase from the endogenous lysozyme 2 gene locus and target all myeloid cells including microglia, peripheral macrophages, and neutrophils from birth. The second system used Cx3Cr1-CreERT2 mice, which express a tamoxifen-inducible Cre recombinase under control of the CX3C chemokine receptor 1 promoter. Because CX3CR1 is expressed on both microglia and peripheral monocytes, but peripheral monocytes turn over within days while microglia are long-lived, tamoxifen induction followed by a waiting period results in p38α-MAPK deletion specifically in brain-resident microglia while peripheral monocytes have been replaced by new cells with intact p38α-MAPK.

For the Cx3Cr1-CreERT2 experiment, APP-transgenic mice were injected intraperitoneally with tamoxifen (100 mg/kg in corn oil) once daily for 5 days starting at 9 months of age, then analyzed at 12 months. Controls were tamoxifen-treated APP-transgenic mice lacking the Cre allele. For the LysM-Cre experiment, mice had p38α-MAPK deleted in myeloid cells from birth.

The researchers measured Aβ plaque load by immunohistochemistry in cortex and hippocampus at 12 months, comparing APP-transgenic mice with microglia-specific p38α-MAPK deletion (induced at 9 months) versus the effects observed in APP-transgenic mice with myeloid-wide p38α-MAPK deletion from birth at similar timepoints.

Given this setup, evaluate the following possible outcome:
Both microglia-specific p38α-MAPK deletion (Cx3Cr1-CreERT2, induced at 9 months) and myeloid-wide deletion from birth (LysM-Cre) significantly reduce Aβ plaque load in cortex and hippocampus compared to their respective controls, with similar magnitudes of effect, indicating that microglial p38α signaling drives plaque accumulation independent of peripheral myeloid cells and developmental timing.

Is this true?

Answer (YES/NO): NO